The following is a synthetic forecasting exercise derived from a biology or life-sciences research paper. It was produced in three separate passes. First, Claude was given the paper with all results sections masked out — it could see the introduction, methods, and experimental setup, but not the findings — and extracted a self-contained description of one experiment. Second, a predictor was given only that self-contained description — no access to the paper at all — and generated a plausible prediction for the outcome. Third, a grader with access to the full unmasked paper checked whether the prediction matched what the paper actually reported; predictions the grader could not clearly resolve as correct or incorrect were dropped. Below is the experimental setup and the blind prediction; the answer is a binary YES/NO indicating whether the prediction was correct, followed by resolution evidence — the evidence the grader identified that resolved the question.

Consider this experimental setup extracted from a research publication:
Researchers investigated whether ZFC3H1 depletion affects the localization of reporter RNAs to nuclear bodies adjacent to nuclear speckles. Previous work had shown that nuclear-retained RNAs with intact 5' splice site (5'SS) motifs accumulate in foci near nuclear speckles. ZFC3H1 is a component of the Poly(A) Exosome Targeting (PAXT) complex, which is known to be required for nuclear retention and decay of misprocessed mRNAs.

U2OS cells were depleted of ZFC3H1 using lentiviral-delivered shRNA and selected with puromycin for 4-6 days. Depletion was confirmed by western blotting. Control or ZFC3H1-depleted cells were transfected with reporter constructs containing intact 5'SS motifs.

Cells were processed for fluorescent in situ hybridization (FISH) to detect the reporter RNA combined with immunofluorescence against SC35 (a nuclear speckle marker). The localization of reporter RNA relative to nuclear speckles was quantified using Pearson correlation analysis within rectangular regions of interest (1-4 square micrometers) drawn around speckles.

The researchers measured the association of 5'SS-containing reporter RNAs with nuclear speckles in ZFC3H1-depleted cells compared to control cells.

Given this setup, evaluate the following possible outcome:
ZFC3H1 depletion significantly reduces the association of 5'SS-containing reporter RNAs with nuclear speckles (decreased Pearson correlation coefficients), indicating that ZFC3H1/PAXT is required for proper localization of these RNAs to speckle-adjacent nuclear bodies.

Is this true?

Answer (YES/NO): NO